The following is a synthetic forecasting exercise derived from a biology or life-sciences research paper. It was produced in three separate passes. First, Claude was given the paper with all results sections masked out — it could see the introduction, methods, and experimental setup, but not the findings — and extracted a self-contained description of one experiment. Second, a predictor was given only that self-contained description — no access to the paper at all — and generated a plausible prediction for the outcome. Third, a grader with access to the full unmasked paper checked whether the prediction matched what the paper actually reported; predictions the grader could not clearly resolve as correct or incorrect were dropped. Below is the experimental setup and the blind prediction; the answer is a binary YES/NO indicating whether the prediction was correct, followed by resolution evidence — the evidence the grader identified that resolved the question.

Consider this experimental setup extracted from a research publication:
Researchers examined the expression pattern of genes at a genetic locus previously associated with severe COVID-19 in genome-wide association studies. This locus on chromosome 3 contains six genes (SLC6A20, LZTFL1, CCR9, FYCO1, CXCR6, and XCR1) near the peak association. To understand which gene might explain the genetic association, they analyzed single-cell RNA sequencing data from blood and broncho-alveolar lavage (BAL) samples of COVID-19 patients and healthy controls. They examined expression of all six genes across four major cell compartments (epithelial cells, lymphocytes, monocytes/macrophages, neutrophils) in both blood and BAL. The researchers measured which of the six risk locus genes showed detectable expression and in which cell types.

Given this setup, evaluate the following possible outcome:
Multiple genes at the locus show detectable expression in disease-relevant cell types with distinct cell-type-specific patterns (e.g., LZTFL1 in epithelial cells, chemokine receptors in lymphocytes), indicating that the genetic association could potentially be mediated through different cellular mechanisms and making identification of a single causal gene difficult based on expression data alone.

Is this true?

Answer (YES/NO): NO